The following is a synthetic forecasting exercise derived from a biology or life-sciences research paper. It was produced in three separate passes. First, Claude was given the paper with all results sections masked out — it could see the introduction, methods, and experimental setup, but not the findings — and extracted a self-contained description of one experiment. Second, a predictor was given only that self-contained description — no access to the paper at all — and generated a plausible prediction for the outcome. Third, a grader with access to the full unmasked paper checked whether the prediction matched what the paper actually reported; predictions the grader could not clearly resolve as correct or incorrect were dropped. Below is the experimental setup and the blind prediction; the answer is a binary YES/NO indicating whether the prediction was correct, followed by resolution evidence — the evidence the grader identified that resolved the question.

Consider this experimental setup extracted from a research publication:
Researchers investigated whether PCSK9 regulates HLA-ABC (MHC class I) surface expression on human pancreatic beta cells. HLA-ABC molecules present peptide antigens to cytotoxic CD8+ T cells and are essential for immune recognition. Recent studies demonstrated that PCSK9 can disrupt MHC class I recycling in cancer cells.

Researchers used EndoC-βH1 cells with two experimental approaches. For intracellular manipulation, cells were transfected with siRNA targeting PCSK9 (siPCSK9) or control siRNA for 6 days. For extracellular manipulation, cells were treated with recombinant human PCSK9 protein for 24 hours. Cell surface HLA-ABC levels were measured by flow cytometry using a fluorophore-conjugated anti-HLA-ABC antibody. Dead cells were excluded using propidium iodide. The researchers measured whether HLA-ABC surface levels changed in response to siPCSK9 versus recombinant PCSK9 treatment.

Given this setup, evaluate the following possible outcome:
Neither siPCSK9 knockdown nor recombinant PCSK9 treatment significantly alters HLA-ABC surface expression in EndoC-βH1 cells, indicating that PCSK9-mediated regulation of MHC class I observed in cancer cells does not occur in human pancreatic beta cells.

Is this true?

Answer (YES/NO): NO